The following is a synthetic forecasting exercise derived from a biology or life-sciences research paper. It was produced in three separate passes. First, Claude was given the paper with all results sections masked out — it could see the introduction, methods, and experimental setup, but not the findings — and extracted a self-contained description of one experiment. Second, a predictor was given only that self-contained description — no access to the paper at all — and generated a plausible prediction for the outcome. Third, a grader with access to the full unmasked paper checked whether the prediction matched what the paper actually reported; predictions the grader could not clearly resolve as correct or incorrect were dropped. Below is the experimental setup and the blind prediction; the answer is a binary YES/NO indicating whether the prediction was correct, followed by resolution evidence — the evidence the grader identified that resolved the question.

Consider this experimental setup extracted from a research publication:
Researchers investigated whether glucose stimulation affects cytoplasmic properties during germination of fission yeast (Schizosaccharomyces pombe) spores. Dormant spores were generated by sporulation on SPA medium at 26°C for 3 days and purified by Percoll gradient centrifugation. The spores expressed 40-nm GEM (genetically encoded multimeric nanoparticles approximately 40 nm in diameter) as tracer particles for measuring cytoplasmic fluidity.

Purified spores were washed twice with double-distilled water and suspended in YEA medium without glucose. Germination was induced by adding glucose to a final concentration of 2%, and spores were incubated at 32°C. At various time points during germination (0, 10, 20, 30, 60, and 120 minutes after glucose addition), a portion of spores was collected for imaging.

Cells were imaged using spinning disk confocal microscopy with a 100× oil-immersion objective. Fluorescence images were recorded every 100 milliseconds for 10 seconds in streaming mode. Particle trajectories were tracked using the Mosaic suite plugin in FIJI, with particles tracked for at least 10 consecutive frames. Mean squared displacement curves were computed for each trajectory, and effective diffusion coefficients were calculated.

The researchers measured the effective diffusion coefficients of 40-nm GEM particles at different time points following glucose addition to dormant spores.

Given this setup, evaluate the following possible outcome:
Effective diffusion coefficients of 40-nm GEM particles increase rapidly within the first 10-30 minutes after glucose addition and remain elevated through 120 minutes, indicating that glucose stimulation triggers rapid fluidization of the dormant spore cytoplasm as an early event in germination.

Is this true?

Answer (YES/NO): YES